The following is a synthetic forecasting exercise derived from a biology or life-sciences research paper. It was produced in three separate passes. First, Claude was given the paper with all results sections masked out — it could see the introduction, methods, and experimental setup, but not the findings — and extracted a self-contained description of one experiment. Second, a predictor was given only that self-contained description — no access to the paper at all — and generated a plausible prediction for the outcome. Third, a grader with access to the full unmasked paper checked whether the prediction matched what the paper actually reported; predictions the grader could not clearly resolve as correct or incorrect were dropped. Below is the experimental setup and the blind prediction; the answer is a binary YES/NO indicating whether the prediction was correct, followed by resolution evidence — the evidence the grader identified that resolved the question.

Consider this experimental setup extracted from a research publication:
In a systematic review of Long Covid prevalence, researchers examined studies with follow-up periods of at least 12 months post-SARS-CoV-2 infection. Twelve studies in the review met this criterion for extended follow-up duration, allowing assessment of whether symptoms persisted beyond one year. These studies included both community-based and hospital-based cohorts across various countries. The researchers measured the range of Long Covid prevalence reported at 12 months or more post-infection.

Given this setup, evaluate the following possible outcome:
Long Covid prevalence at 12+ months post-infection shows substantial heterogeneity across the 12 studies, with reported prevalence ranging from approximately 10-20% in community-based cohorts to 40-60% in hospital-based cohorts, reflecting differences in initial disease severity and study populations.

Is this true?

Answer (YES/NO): NO